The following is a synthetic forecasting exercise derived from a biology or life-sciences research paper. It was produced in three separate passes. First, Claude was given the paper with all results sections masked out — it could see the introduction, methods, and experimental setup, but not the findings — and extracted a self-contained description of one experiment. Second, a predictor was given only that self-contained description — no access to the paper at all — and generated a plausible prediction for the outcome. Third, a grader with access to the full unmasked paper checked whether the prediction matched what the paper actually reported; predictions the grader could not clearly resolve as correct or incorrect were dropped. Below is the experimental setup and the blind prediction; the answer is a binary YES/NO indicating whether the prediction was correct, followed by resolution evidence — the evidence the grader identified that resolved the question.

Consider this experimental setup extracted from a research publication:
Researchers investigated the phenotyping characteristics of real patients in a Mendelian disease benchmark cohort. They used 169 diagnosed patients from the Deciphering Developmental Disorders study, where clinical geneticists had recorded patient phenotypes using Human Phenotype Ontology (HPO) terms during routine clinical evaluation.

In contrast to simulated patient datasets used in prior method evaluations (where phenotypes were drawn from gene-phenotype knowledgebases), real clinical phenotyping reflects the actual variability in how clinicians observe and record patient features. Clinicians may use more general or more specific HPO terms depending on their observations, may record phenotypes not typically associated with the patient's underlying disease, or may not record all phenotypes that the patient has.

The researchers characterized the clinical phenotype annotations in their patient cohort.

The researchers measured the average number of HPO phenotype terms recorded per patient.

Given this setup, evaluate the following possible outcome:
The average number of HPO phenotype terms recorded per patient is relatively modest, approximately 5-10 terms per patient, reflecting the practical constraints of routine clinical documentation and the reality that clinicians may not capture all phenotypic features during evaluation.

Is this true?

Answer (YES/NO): YES